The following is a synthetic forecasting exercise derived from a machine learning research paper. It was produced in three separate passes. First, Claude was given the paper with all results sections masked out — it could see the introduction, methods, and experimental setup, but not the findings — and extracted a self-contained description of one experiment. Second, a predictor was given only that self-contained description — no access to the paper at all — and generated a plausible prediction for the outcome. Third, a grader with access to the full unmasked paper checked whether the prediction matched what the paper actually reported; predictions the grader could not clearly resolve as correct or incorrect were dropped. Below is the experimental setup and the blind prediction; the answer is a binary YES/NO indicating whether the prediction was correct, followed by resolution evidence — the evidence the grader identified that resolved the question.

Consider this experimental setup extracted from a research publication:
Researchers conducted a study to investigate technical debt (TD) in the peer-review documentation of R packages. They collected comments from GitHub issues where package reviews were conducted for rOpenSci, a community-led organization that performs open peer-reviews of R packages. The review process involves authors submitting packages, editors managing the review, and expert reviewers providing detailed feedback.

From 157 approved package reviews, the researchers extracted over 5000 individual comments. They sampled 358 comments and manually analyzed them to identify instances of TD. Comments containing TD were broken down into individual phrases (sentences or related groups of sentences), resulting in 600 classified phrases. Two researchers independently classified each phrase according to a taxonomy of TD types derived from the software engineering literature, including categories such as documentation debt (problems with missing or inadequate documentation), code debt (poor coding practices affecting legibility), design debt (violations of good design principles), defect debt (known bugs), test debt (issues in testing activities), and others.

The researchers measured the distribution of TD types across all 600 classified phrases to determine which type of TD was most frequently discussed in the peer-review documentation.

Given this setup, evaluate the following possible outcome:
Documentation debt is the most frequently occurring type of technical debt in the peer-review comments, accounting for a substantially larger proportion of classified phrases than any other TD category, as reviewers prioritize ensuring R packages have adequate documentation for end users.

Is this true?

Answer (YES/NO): YES